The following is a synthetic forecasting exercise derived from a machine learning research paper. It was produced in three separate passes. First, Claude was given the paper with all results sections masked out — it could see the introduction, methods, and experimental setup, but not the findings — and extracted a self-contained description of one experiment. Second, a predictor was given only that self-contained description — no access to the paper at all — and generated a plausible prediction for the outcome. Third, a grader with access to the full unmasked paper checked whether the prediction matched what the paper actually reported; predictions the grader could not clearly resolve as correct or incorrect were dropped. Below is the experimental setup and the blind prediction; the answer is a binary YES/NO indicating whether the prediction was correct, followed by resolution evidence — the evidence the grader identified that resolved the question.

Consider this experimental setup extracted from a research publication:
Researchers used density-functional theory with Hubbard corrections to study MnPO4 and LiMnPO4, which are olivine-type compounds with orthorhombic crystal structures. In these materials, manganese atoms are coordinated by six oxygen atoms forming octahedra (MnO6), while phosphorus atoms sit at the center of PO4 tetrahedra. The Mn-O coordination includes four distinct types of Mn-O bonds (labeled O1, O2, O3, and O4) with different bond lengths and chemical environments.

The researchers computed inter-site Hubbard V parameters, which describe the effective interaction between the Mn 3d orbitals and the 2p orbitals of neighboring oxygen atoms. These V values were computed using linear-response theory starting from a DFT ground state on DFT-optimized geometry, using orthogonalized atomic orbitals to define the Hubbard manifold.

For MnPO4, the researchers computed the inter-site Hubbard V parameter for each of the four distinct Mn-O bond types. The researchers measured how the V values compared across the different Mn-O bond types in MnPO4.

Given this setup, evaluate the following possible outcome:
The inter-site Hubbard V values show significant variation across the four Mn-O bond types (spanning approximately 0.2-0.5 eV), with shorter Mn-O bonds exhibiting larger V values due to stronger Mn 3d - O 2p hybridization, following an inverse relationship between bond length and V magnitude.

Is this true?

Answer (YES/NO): NO